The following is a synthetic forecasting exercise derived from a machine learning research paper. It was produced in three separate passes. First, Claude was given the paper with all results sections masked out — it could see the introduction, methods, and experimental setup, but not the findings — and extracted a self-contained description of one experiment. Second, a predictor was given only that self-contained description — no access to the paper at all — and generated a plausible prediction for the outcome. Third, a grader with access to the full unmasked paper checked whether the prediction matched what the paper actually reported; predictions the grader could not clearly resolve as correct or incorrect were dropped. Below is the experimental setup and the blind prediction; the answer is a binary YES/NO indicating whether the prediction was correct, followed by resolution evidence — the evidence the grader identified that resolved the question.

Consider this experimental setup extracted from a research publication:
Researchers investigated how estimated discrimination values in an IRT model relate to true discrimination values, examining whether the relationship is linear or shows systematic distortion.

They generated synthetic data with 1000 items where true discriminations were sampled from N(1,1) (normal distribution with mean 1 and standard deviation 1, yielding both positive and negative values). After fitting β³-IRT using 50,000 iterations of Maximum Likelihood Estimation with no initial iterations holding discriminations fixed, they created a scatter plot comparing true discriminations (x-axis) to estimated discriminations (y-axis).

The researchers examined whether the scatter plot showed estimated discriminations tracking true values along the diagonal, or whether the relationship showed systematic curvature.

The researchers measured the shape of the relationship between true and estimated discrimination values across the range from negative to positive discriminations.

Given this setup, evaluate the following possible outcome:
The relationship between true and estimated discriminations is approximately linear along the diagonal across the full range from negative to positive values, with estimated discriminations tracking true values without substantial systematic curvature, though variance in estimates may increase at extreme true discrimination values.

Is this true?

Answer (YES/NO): NO